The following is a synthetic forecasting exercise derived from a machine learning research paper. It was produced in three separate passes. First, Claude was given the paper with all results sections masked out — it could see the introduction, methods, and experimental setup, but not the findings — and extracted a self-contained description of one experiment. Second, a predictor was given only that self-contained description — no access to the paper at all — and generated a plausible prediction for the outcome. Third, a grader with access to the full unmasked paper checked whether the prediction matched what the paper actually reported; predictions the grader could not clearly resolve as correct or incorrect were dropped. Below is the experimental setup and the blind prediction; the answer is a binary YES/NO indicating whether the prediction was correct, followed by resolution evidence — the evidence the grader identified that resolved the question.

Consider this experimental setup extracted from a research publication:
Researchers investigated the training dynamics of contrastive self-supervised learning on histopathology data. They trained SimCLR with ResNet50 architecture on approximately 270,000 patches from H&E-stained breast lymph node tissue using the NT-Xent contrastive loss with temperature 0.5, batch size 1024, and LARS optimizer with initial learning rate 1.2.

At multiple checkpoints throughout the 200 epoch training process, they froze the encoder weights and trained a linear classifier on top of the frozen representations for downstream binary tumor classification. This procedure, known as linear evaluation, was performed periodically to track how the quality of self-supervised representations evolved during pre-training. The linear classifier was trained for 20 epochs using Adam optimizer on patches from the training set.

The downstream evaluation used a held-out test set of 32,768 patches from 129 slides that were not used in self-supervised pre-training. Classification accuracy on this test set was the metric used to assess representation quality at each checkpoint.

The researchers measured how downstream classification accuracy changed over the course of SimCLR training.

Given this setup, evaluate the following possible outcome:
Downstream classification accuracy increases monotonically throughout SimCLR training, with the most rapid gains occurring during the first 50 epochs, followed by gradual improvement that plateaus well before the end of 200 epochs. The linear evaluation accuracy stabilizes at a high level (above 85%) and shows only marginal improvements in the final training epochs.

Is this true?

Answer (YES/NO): NO